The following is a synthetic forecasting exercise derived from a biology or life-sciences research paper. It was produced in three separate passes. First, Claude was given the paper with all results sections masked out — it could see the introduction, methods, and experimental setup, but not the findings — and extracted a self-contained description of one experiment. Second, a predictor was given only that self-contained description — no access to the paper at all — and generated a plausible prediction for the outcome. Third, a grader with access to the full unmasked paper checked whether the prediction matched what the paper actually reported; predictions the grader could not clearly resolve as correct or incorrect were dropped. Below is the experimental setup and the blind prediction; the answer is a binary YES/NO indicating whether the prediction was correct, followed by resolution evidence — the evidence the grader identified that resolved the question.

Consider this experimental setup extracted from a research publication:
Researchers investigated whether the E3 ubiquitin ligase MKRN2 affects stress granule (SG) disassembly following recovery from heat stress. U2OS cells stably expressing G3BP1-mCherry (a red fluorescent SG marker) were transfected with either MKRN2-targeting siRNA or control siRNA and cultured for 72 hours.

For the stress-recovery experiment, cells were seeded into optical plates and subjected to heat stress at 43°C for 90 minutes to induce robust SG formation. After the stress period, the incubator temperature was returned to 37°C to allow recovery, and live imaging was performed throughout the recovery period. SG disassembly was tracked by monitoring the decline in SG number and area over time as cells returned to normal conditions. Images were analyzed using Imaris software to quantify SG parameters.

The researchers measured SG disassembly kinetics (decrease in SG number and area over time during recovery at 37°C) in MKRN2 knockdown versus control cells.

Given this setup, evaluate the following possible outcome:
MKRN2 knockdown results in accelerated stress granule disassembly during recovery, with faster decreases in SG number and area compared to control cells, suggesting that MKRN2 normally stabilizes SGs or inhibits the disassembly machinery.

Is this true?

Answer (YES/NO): NO